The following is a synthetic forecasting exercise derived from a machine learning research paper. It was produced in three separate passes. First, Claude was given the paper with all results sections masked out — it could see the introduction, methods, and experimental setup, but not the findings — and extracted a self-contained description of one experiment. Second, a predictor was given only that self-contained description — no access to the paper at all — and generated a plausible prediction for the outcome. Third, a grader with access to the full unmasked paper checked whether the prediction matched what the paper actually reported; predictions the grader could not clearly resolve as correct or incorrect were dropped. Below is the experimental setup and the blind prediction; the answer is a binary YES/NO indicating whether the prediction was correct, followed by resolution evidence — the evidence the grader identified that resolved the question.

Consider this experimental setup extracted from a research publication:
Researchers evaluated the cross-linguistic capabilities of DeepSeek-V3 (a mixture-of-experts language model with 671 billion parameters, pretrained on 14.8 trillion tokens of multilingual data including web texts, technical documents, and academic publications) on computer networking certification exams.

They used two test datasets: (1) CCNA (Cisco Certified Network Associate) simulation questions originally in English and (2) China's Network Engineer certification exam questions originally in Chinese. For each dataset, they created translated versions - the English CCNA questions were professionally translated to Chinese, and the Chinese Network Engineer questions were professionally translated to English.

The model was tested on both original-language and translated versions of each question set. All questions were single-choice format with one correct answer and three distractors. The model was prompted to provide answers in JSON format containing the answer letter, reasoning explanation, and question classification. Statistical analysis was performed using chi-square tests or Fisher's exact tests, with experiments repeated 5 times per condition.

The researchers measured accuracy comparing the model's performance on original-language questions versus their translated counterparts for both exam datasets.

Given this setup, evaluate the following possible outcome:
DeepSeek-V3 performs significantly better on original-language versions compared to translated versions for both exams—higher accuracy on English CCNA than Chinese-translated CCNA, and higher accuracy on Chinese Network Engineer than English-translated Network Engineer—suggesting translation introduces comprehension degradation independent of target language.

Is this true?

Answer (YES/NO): NO